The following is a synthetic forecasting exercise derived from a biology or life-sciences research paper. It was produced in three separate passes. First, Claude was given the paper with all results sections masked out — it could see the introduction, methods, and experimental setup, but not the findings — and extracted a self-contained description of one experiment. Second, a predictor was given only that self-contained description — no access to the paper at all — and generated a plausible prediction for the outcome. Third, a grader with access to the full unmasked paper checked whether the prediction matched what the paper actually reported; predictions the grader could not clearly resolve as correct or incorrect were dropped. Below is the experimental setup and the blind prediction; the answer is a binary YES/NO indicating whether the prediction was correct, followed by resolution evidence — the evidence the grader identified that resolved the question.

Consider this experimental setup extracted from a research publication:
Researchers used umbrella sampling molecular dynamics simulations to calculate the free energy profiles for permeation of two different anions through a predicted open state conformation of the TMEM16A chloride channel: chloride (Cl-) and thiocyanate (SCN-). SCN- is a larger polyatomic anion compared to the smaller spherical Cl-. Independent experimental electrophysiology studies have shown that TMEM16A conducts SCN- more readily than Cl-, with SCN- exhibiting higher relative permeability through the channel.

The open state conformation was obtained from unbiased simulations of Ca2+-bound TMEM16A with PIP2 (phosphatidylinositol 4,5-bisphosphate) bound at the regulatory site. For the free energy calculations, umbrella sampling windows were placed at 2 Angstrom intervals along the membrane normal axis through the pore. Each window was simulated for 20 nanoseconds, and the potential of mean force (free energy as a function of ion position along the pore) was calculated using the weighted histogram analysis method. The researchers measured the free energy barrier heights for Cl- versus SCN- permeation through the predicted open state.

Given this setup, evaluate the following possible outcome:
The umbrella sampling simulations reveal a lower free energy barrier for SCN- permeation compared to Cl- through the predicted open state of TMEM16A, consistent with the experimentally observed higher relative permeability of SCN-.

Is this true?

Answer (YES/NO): YES